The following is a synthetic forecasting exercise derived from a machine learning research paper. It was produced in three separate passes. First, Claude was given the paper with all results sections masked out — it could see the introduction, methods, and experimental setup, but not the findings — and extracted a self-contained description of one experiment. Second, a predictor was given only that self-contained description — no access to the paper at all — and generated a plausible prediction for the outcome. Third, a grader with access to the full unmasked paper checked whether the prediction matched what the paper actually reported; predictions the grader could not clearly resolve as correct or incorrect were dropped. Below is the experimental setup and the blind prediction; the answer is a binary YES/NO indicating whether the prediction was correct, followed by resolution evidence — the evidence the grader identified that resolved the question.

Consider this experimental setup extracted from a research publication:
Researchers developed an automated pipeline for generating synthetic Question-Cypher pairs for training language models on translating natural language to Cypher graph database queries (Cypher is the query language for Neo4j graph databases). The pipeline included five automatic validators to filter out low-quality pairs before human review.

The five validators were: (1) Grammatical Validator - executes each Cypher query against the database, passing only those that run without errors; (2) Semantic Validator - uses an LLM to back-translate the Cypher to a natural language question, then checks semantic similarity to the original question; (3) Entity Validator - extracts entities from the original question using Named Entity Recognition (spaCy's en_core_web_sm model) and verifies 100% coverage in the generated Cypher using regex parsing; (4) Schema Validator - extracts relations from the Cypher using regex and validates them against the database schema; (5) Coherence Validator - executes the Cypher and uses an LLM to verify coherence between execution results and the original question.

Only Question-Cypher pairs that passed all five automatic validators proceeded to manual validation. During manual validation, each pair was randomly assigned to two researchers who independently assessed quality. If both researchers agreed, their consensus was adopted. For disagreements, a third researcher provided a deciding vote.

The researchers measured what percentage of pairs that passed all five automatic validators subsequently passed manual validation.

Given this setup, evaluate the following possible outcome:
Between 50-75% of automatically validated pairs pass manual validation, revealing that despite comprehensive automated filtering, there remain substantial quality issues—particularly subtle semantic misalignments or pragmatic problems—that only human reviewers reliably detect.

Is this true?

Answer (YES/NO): NO